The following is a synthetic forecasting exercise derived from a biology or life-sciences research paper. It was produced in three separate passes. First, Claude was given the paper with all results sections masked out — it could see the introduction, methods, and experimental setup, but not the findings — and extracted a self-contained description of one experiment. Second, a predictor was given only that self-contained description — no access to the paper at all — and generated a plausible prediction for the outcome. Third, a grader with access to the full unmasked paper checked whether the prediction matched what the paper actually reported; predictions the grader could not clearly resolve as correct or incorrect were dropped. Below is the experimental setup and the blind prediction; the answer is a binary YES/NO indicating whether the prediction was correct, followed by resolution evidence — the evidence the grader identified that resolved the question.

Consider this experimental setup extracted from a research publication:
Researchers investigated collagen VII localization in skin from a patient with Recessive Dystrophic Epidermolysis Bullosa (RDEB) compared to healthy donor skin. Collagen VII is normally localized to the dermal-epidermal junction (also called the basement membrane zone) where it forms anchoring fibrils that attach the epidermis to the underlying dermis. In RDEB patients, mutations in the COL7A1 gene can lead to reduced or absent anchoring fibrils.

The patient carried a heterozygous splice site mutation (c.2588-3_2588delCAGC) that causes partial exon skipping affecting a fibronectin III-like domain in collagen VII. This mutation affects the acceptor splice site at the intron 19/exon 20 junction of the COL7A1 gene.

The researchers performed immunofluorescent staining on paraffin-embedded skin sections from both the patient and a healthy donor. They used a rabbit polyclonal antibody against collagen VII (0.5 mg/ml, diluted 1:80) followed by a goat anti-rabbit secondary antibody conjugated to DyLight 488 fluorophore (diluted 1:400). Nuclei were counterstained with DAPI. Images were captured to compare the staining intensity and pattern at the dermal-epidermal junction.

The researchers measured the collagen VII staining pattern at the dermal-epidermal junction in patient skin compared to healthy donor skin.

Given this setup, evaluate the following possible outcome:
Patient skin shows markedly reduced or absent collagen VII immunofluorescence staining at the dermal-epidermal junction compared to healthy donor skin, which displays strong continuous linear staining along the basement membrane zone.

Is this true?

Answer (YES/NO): NO